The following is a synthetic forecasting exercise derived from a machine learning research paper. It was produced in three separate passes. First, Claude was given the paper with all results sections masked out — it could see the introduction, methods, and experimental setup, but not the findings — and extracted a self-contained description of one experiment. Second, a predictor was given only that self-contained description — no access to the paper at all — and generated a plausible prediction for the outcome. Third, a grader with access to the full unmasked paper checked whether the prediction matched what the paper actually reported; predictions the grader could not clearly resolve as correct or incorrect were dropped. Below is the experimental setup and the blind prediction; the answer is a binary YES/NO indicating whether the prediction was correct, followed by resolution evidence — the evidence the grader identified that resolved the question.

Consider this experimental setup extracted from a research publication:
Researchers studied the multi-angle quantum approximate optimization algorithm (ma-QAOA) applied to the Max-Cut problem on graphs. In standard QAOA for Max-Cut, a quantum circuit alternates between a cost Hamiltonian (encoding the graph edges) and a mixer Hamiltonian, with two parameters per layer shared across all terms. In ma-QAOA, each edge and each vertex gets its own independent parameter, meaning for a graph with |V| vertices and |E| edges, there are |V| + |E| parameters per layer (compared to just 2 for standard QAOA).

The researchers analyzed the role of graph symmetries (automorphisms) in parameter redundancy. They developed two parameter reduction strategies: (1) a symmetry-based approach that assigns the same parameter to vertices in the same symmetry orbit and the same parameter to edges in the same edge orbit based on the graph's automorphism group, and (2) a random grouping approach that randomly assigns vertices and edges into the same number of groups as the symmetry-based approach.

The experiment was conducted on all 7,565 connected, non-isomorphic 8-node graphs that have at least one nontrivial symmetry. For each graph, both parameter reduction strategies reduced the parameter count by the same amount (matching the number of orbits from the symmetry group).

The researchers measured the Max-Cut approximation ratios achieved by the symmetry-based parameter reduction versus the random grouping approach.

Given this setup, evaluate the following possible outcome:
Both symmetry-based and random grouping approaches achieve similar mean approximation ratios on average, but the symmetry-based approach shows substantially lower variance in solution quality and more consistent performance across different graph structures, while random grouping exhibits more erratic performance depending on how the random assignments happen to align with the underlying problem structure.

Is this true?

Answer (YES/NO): NO